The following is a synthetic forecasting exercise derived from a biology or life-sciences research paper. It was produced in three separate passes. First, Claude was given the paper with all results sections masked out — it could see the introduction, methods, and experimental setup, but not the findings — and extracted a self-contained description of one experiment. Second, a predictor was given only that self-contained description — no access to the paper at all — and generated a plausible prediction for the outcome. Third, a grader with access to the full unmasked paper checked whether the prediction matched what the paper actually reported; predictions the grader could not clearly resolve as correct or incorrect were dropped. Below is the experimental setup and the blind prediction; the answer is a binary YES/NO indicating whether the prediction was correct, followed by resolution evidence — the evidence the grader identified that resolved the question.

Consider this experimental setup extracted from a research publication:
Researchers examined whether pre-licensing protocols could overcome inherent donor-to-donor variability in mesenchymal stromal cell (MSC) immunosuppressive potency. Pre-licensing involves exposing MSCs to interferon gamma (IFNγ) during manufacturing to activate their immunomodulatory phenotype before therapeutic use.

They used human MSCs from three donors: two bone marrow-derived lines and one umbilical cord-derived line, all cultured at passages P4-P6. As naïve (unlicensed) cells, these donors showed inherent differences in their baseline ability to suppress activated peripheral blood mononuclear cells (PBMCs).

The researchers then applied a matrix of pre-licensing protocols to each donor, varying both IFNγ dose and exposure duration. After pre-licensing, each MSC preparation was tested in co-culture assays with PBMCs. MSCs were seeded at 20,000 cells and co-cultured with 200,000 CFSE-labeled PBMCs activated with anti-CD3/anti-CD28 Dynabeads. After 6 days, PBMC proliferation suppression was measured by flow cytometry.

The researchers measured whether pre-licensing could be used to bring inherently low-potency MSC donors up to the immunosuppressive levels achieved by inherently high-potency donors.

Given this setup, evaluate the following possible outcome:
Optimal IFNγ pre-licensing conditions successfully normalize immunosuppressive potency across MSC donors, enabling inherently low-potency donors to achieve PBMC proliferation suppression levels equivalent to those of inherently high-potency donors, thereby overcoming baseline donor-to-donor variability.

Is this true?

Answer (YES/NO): NO